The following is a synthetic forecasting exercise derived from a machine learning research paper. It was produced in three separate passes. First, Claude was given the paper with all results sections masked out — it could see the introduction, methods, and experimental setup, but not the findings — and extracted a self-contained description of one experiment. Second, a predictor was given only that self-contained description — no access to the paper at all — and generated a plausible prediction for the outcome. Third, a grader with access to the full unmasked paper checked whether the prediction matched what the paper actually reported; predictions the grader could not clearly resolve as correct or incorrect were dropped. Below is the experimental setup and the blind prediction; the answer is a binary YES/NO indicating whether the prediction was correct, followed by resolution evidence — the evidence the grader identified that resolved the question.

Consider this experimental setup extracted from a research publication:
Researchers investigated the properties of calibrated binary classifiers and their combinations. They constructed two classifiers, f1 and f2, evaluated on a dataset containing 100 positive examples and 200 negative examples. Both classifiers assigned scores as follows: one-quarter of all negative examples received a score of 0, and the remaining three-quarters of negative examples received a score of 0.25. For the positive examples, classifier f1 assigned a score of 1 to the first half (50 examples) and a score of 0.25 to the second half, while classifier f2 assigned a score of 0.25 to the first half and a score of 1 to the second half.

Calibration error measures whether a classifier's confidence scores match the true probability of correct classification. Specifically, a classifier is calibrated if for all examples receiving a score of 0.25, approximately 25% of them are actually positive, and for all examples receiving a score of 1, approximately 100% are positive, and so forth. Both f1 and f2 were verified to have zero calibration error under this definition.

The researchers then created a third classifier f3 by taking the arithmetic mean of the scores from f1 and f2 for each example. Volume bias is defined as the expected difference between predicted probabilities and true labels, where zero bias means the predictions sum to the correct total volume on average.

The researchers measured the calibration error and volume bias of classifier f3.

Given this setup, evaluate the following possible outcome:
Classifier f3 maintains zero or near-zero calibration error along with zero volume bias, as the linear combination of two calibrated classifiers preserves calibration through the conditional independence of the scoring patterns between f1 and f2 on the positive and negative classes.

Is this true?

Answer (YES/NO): NO